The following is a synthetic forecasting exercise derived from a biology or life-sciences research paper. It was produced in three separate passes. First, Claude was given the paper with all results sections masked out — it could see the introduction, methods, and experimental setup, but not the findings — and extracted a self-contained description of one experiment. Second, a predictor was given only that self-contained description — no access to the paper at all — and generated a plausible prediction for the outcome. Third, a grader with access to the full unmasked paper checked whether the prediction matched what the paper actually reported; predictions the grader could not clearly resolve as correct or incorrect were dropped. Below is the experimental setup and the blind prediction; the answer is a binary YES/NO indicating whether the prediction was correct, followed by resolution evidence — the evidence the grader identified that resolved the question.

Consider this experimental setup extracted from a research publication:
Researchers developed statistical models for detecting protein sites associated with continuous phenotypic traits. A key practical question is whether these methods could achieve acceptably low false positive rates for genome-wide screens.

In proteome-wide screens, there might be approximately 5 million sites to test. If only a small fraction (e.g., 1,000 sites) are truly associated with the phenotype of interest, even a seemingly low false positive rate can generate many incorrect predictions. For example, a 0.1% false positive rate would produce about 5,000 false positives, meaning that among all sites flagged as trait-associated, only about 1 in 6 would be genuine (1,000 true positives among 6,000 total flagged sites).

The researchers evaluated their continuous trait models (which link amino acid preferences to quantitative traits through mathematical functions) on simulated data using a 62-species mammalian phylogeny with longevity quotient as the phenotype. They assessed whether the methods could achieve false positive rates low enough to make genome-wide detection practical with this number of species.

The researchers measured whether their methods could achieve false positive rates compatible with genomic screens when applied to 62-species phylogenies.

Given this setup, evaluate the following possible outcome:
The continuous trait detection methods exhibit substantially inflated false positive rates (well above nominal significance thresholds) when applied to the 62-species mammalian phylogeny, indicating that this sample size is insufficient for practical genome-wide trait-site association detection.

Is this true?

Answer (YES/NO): NO